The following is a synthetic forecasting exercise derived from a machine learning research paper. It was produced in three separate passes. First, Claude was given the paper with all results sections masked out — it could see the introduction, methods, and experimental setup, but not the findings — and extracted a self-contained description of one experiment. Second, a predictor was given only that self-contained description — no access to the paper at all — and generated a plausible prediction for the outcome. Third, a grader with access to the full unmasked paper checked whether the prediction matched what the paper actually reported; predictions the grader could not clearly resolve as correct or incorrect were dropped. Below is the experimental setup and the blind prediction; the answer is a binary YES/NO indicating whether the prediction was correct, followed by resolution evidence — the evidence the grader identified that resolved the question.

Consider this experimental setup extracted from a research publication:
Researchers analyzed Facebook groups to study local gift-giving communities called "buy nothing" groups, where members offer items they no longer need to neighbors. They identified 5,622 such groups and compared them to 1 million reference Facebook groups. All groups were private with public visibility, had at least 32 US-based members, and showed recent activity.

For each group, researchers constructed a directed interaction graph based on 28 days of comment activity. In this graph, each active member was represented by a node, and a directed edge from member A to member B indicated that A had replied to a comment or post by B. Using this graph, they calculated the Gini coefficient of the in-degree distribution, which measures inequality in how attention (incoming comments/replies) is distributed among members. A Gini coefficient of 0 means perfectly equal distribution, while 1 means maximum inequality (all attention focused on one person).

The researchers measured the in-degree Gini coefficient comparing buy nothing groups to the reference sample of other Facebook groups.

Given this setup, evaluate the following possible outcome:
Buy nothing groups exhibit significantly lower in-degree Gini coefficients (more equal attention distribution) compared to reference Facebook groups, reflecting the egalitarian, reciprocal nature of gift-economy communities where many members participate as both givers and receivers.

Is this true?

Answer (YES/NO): YES